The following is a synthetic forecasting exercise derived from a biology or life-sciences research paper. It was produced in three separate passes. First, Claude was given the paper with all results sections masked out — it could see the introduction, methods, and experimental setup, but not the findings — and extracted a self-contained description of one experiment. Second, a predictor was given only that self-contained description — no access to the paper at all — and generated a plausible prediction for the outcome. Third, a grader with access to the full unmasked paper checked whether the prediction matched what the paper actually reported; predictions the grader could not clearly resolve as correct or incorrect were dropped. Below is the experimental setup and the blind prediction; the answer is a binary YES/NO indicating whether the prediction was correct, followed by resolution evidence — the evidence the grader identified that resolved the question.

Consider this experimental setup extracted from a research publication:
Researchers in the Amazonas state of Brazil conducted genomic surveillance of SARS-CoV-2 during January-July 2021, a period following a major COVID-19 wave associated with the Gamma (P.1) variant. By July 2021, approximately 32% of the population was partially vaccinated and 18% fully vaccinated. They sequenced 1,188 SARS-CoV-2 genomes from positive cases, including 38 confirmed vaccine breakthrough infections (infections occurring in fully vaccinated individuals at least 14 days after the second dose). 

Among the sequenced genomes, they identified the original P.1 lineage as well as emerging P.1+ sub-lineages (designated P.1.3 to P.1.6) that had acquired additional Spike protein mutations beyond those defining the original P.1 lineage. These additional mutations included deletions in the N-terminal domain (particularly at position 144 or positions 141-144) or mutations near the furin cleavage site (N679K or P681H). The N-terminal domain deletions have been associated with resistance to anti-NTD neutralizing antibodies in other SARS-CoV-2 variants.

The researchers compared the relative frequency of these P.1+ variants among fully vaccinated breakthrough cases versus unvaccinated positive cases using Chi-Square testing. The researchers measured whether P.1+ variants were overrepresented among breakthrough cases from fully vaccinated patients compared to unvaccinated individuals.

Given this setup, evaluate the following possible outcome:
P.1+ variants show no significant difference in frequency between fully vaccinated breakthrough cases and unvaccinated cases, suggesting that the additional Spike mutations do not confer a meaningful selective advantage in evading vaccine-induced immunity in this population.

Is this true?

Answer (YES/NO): NO